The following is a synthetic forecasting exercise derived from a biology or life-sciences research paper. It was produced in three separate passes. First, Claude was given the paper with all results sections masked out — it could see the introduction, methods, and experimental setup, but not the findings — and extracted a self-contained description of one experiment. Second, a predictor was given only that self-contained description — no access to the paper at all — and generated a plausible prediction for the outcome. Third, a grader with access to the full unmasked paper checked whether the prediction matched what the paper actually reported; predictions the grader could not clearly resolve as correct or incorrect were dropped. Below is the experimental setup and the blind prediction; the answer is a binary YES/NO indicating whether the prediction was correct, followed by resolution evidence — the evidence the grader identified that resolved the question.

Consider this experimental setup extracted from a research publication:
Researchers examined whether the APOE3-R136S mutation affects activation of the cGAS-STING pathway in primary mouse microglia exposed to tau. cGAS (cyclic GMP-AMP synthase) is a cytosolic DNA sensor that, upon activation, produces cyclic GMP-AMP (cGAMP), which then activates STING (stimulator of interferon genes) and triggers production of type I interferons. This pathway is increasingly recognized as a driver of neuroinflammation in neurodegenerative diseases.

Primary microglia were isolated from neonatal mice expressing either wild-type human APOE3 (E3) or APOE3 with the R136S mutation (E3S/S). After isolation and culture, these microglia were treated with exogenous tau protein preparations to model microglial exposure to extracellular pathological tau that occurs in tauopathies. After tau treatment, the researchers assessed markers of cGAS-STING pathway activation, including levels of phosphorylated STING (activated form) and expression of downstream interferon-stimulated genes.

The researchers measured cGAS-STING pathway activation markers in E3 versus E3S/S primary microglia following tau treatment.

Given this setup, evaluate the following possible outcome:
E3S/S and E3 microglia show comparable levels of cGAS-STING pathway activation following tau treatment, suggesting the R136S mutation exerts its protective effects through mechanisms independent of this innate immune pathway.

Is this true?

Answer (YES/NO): NO